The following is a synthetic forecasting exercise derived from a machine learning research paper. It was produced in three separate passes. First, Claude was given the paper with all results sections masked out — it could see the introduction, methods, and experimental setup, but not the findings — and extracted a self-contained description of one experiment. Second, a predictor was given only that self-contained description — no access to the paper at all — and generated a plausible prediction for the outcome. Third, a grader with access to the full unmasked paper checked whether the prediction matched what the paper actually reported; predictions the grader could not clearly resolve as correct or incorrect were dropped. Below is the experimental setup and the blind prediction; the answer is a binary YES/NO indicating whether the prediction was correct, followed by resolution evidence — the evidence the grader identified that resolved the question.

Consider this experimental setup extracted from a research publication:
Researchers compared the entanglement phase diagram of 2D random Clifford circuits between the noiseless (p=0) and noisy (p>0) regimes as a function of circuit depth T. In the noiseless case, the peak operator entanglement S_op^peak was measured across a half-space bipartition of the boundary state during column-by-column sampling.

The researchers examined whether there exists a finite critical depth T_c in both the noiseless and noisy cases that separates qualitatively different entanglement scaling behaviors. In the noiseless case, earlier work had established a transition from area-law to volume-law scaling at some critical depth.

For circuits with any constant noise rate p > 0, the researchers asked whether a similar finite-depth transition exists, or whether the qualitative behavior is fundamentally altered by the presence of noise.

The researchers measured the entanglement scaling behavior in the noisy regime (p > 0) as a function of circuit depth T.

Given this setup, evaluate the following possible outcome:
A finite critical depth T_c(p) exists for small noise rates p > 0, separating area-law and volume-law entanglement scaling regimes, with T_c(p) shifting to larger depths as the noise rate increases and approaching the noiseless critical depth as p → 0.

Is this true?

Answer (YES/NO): NO